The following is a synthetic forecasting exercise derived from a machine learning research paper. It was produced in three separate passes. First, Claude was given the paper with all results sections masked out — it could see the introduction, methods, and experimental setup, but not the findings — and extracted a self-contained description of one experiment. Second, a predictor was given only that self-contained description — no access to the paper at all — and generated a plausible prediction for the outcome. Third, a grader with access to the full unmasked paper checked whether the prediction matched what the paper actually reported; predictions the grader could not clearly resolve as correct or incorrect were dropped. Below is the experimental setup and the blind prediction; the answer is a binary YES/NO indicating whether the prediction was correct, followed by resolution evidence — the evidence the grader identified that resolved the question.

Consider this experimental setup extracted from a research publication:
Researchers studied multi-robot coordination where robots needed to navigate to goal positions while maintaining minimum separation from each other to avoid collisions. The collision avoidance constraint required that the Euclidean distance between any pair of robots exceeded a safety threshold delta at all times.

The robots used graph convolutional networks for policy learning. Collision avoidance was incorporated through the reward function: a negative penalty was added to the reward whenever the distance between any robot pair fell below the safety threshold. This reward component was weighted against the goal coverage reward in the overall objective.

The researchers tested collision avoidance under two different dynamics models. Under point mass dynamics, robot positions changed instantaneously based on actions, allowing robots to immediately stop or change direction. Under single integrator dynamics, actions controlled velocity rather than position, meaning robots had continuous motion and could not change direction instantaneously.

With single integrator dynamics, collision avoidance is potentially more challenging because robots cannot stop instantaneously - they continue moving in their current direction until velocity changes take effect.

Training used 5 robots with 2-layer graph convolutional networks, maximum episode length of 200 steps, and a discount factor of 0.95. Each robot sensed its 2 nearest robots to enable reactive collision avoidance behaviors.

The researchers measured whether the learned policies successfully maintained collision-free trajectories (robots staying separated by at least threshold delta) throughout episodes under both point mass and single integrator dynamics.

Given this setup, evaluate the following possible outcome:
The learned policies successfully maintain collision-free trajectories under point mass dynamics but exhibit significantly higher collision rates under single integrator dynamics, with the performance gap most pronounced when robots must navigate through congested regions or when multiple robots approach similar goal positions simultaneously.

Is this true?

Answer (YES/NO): NO